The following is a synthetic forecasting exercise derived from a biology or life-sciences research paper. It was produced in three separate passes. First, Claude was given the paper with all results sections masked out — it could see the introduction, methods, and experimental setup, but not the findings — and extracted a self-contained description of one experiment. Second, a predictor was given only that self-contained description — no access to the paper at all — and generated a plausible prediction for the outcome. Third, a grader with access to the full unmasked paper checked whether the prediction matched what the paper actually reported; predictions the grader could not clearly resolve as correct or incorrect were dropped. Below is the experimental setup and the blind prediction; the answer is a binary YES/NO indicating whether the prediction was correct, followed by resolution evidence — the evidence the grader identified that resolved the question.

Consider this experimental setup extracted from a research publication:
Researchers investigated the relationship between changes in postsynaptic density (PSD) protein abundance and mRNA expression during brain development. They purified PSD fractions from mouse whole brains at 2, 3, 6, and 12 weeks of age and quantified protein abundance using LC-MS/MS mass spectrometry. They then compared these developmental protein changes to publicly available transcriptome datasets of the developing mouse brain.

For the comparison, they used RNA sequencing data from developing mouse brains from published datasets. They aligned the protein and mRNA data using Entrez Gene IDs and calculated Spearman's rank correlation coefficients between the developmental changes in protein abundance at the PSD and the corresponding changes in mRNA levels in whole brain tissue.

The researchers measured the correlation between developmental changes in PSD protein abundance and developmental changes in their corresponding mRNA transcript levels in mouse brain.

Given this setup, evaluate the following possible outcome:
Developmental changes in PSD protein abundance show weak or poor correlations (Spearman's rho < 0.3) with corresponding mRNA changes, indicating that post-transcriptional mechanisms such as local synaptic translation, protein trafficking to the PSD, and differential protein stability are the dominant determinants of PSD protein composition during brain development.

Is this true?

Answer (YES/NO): NO